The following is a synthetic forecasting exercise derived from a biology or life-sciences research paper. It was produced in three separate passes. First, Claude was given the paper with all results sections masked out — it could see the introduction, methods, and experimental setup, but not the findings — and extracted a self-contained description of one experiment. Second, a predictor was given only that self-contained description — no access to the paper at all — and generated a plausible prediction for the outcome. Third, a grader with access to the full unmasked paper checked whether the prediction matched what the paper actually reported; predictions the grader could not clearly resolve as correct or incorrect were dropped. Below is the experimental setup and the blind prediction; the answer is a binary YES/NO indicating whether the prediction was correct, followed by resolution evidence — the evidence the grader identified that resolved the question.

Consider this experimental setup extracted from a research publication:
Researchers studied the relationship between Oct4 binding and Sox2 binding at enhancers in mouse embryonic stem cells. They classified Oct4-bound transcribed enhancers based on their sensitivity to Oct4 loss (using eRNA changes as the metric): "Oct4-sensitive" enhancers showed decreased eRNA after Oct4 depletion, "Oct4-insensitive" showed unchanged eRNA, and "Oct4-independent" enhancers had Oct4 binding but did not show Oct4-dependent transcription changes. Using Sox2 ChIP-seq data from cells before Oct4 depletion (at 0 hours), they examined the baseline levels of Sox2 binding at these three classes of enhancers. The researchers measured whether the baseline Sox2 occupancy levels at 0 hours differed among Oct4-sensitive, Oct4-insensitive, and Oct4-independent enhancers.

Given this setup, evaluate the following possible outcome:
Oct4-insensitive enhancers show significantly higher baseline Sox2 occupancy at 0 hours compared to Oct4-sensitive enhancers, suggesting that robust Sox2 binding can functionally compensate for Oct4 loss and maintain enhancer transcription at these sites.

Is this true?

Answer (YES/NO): NO